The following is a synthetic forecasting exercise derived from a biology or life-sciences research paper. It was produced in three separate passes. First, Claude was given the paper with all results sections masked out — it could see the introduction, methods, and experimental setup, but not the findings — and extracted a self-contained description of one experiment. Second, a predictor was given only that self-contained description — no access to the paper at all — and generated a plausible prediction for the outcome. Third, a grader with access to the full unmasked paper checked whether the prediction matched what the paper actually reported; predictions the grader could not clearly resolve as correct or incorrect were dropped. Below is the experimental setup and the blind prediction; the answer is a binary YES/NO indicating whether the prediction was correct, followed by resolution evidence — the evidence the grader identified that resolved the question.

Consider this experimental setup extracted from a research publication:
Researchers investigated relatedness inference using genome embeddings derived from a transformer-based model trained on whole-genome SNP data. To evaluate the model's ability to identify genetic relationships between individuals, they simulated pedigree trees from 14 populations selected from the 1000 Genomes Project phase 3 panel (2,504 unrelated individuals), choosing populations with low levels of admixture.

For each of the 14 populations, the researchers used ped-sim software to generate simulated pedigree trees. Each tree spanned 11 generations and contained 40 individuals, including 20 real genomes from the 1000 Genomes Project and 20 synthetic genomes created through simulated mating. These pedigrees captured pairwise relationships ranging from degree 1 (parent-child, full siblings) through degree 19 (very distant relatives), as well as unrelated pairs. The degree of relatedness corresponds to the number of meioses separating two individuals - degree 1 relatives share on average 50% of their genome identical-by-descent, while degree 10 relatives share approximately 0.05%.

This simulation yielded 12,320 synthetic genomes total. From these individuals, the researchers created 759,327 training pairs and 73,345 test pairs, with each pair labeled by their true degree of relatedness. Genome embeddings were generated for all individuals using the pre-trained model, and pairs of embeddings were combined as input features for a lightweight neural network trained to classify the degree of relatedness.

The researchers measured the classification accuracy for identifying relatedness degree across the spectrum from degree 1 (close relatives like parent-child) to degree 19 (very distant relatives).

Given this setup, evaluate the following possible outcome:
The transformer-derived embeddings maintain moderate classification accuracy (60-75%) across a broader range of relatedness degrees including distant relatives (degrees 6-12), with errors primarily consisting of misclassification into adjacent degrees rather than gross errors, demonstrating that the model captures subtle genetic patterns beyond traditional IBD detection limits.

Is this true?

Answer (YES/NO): NO